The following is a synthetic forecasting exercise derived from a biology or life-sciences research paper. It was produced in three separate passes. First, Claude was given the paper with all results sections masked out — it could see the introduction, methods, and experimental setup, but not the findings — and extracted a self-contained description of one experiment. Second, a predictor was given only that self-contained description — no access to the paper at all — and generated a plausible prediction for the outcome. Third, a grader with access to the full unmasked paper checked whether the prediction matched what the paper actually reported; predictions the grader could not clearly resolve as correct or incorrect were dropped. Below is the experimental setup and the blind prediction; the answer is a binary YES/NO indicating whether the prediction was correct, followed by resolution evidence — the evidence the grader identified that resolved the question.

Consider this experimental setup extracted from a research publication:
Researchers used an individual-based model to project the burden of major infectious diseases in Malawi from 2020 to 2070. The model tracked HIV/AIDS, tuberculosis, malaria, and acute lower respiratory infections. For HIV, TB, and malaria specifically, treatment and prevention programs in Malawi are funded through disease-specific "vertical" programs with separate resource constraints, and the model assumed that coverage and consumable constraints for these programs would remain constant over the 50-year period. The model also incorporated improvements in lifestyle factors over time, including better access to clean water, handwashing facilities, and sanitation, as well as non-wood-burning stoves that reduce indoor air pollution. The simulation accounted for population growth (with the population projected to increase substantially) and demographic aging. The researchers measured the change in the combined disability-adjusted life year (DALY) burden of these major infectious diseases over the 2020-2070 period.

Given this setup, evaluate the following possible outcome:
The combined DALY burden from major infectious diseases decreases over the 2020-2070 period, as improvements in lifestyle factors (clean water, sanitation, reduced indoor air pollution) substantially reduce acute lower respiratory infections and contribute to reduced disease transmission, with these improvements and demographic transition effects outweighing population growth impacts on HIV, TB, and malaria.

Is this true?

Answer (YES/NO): NO